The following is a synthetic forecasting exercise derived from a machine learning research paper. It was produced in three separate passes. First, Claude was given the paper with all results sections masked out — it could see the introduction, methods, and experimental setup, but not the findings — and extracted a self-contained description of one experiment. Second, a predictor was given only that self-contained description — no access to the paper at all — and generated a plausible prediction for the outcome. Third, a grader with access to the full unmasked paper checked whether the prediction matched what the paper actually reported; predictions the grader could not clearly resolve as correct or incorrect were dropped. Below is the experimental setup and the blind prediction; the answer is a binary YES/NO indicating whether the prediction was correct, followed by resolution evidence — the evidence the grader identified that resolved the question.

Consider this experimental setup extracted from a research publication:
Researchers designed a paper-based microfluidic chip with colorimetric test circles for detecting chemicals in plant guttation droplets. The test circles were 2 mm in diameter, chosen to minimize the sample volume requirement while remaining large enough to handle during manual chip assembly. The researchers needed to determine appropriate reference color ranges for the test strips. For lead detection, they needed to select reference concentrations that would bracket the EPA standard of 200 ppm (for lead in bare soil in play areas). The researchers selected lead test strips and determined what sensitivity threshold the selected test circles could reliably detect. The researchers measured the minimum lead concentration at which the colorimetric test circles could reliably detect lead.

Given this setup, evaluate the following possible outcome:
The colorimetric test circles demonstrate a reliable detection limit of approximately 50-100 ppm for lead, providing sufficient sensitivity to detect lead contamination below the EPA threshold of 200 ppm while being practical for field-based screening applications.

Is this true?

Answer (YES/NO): NO